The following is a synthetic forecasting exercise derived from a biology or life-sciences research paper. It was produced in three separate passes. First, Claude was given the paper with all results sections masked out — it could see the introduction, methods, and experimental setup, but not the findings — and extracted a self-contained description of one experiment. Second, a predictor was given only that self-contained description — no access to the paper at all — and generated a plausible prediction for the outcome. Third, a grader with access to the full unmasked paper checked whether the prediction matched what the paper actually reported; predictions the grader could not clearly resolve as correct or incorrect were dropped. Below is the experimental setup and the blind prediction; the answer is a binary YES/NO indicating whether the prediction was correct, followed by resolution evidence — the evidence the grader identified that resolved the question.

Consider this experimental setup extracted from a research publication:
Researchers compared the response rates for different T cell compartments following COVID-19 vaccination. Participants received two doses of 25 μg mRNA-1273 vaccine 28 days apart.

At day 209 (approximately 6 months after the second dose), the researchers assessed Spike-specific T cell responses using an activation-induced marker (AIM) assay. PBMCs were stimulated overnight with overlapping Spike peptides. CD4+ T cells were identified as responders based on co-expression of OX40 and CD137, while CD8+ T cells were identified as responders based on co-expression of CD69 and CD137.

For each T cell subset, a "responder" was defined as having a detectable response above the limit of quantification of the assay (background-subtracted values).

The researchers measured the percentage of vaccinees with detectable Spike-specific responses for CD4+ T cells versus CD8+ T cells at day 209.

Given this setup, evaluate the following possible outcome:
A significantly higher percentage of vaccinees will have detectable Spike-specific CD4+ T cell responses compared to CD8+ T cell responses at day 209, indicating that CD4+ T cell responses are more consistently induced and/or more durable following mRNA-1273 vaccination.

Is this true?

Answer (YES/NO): YES